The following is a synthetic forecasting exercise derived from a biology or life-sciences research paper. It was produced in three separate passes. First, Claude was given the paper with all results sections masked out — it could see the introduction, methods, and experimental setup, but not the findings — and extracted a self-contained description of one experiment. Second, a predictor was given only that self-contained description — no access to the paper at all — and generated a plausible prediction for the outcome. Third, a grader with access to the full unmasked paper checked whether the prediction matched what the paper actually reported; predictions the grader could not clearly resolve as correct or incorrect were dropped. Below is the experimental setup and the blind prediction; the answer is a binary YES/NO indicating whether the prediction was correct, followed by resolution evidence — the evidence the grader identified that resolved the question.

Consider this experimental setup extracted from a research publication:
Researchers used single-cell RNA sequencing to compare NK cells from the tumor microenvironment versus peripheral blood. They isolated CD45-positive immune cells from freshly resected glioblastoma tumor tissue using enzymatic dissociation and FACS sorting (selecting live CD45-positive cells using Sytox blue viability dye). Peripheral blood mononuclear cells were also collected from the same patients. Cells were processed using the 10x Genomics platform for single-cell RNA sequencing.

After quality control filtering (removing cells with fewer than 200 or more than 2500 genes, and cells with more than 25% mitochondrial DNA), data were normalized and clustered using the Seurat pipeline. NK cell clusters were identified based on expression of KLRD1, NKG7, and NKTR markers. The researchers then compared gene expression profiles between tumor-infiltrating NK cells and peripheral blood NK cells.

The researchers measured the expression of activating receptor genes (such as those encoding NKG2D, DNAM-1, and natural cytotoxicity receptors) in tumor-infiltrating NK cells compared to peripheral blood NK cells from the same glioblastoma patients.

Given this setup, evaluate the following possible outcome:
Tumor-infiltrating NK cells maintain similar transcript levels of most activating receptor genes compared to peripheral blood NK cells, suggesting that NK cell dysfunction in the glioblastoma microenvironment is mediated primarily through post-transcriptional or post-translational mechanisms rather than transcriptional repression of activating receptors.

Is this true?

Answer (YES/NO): NO